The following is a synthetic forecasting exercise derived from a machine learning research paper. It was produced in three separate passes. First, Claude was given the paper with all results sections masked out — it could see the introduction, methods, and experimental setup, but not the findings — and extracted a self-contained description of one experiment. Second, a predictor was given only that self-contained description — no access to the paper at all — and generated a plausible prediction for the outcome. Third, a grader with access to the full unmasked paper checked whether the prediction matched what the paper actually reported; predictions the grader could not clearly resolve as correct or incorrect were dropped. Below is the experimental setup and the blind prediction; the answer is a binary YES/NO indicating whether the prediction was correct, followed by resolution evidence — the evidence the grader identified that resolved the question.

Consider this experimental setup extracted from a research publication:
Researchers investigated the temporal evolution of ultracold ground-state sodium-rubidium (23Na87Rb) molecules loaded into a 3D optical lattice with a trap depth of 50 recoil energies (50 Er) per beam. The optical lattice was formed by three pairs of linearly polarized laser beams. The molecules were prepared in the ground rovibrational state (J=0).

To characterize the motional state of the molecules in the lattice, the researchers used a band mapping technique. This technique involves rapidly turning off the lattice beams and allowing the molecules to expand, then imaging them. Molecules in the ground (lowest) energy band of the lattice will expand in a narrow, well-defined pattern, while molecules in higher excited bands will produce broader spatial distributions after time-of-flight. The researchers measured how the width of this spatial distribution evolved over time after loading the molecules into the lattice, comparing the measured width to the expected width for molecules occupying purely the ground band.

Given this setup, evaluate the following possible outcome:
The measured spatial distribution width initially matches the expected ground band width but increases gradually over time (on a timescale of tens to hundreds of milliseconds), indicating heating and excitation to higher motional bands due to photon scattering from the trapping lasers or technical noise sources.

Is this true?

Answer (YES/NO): NO